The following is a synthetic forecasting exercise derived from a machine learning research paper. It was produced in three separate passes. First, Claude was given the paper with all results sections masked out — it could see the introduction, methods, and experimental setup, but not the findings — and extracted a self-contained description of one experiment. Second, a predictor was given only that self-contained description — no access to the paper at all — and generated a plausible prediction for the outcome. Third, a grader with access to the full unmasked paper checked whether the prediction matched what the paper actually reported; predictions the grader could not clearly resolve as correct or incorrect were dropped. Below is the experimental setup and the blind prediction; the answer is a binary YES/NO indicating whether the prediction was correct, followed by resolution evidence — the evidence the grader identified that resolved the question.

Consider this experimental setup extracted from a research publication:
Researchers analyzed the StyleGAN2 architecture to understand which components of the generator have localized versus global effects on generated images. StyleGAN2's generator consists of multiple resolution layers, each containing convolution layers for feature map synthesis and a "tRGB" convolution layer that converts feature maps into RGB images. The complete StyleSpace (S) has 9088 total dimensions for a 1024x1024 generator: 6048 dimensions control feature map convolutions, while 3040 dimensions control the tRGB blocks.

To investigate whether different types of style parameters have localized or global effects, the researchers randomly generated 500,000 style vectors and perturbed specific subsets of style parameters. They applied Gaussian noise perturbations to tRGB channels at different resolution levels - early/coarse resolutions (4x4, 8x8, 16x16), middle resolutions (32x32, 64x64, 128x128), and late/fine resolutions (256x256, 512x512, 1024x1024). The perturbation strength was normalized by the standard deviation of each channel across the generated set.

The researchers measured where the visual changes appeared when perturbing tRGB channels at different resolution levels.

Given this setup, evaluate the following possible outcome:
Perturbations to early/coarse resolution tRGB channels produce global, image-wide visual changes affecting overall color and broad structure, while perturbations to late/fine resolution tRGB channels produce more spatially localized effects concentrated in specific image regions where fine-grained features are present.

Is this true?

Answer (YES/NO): NO